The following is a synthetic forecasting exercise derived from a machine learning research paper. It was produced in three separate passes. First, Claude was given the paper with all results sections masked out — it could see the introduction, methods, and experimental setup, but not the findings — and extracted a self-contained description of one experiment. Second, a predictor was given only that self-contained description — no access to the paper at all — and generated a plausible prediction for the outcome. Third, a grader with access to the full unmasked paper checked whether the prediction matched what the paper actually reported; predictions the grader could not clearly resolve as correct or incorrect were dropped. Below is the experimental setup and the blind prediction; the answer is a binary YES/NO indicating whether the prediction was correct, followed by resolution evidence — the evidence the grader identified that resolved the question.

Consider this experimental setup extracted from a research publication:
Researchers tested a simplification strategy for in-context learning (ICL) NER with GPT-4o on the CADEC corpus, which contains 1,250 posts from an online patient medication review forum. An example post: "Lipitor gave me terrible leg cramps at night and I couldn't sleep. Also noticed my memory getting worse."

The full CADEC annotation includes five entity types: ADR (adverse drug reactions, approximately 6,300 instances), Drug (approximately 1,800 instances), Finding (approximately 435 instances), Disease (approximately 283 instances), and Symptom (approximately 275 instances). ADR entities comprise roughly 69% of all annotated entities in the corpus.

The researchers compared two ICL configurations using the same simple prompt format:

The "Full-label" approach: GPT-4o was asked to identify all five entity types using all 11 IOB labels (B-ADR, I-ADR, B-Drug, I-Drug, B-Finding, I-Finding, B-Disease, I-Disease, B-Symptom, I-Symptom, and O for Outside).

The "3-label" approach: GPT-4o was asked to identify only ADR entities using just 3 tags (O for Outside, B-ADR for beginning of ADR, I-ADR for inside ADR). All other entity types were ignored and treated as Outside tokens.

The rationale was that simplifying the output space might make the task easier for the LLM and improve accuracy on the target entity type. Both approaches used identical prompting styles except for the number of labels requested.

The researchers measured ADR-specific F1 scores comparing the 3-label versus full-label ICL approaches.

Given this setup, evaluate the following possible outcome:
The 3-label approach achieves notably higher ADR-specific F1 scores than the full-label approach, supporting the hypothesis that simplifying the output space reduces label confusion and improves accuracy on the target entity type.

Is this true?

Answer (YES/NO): YES